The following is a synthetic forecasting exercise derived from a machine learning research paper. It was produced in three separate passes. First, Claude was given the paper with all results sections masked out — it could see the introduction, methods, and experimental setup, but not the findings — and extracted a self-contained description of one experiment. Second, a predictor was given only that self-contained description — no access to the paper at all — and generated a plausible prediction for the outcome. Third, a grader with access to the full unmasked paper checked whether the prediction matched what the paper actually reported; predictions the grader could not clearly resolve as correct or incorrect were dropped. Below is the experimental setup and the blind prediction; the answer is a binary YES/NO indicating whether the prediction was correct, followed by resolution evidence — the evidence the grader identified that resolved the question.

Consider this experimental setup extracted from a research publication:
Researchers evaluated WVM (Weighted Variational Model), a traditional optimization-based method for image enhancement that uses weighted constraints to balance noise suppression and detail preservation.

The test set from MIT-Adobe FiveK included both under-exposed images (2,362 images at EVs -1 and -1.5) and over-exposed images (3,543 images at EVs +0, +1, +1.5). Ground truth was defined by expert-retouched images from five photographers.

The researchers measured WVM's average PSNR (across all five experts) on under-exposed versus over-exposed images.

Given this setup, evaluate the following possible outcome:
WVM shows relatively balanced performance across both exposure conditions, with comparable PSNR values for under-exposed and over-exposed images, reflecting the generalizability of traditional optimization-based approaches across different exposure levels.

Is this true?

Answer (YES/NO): NO